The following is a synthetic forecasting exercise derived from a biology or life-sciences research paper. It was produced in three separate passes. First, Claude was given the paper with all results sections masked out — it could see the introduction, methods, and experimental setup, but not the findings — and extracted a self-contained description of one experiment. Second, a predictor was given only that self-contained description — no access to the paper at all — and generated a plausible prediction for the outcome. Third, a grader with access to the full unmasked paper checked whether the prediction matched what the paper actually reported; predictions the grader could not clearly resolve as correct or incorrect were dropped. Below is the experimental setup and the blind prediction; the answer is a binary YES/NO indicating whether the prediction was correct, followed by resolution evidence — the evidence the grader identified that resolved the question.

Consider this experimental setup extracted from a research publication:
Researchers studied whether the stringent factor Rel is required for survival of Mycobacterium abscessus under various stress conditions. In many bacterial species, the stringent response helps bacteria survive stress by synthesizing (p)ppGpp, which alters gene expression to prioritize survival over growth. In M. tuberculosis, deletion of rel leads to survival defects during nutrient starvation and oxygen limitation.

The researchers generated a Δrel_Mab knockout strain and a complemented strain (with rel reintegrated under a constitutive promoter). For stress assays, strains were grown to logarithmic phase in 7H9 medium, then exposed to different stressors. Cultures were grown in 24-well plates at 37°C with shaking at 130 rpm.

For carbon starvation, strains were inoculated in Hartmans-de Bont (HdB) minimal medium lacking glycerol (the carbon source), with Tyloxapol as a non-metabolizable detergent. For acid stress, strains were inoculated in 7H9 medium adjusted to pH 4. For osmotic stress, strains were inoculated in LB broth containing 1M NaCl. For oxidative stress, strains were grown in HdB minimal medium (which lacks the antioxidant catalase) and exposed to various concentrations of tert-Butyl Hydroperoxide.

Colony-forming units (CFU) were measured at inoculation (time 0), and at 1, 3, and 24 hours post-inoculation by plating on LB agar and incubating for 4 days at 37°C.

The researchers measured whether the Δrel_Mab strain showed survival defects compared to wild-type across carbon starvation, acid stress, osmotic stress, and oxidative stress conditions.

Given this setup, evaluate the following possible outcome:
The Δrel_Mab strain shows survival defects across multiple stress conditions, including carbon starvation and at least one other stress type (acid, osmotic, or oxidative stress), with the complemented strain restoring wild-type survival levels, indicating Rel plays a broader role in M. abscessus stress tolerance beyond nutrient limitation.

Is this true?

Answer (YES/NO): NO